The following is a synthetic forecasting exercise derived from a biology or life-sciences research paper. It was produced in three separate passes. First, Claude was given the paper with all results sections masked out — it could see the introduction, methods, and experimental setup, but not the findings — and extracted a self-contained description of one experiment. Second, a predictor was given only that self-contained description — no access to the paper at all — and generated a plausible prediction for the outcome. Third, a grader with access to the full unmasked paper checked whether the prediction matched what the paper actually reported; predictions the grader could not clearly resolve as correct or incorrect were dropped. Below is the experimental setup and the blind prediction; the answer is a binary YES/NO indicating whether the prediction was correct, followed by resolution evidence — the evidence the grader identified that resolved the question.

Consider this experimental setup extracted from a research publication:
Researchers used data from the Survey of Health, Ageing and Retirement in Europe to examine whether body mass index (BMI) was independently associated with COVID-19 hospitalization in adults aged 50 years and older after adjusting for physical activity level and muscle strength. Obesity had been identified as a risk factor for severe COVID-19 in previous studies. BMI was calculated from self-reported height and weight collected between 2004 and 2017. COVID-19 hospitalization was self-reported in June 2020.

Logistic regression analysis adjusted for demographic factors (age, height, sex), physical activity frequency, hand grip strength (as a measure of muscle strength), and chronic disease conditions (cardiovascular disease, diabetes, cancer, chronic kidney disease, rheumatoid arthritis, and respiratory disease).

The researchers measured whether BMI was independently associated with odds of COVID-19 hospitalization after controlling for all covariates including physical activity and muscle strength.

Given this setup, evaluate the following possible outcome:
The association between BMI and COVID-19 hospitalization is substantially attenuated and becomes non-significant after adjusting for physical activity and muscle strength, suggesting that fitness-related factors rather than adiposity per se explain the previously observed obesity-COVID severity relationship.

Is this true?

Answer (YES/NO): NO